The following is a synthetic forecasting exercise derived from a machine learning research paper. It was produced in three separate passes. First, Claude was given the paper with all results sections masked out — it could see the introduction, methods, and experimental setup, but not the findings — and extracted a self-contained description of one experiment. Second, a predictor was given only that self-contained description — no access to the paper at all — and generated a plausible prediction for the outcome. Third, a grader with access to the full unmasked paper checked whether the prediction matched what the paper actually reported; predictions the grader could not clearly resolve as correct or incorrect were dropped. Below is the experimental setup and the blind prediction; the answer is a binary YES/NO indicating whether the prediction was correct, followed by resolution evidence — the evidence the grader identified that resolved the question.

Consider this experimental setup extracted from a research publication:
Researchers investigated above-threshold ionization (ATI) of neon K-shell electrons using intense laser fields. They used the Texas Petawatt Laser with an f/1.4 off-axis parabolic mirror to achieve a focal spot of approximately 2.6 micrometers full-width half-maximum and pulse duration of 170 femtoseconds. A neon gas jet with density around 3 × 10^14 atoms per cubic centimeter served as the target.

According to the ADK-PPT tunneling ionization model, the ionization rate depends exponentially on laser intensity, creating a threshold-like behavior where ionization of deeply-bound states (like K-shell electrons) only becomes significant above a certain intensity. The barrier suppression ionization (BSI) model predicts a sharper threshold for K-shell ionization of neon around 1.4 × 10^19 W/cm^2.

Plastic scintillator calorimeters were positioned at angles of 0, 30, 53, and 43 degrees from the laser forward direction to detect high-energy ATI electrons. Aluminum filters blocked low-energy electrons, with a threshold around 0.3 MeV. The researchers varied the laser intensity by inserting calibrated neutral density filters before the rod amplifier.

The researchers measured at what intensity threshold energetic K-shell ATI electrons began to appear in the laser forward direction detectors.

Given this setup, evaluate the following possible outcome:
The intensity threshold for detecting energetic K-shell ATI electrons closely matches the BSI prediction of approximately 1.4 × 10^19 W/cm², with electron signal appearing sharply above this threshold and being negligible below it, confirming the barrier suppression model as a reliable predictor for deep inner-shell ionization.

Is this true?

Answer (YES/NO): NO